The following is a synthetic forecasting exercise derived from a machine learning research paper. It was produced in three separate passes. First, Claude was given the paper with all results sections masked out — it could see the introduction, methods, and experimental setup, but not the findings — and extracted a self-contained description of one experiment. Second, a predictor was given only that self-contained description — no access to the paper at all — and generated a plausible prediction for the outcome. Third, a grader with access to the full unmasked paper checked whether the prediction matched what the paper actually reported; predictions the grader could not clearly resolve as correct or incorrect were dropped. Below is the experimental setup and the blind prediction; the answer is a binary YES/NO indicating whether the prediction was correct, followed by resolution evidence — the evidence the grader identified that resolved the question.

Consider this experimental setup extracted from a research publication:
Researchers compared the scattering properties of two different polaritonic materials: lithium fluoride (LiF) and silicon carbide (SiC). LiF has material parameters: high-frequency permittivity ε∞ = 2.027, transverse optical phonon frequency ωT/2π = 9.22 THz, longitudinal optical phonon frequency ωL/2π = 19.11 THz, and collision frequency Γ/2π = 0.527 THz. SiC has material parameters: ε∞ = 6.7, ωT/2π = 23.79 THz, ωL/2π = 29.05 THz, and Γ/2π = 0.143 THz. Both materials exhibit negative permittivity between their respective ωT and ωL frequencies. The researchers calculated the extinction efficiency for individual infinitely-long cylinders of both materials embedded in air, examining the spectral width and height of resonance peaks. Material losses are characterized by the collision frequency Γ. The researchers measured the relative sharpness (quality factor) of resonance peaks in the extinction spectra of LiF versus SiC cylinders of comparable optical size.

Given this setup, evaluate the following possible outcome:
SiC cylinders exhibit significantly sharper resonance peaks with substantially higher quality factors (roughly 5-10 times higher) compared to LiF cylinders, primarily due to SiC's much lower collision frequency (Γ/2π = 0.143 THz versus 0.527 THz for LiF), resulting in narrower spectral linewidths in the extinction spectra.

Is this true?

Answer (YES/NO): YES